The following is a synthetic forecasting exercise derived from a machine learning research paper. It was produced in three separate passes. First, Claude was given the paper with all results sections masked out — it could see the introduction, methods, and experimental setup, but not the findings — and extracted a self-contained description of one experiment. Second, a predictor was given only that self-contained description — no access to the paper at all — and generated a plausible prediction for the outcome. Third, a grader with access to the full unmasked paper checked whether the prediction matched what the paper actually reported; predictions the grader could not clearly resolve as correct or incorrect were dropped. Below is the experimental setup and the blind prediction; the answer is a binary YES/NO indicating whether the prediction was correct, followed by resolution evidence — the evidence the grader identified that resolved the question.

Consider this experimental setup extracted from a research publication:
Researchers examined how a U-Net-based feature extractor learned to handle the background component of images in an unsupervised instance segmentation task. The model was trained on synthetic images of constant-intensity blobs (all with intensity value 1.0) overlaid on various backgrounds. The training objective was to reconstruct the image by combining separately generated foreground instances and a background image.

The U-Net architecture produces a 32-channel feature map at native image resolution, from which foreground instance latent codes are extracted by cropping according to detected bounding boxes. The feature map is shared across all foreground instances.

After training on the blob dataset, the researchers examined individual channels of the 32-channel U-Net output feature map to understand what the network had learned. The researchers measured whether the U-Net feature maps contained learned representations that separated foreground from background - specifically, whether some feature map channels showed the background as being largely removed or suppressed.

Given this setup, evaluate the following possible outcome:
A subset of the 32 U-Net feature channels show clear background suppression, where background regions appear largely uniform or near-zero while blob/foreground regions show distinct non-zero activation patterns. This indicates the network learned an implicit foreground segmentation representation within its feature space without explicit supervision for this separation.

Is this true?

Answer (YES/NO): YES